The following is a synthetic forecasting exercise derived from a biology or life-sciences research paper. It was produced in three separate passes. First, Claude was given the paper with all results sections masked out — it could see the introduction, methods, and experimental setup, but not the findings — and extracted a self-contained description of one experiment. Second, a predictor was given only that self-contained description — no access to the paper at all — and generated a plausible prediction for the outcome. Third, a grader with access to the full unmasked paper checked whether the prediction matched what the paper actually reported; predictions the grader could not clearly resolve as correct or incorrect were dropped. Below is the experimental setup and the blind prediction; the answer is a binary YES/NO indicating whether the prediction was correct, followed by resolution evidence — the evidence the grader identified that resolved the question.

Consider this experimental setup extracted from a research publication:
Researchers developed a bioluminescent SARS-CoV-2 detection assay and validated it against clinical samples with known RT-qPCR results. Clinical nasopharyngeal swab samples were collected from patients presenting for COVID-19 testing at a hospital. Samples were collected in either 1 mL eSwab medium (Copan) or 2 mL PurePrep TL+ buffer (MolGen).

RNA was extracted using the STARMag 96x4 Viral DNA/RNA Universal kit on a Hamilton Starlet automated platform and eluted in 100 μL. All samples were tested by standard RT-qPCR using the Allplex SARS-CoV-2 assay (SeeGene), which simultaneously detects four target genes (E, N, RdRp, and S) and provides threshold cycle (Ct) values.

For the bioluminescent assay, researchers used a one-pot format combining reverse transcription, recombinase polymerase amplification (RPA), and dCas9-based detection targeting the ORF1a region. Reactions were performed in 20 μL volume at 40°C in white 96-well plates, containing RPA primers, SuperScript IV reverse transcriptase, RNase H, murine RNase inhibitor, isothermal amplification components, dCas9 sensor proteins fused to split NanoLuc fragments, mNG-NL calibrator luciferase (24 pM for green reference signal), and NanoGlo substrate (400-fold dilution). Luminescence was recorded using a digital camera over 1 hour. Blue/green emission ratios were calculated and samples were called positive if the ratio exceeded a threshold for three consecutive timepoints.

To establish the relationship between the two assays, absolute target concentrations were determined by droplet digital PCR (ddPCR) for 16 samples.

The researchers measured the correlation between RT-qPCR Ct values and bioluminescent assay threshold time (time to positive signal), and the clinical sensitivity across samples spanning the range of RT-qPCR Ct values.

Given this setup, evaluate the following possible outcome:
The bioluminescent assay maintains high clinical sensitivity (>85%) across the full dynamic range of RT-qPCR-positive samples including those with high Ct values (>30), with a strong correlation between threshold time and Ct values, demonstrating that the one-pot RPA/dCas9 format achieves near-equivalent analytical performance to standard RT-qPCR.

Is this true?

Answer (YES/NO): NO